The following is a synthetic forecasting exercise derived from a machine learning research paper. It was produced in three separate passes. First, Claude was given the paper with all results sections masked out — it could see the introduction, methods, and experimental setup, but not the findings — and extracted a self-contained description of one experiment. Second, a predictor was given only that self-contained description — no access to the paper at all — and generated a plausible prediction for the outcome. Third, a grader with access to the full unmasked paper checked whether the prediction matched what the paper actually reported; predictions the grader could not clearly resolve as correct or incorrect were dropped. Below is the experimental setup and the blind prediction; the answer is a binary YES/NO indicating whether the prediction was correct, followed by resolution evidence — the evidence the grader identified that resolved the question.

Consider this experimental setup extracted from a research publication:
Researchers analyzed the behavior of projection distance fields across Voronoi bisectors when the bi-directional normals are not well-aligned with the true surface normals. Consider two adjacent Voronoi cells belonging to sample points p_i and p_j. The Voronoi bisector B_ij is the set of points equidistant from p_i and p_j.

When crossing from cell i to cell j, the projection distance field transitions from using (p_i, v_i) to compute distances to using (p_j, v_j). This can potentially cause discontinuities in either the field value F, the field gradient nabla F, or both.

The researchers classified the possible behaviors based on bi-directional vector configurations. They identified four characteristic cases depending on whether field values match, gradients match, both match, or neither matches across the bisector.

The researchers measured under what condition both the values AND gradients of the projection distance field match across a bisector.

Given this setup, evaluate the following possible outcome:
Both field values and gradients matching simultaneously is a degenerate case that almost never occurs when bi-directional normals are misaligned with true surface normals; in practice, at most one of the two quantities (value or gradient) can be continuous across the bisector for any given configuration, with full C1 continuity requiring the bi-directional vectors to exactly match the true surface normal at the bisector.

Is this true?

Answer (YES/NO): NO